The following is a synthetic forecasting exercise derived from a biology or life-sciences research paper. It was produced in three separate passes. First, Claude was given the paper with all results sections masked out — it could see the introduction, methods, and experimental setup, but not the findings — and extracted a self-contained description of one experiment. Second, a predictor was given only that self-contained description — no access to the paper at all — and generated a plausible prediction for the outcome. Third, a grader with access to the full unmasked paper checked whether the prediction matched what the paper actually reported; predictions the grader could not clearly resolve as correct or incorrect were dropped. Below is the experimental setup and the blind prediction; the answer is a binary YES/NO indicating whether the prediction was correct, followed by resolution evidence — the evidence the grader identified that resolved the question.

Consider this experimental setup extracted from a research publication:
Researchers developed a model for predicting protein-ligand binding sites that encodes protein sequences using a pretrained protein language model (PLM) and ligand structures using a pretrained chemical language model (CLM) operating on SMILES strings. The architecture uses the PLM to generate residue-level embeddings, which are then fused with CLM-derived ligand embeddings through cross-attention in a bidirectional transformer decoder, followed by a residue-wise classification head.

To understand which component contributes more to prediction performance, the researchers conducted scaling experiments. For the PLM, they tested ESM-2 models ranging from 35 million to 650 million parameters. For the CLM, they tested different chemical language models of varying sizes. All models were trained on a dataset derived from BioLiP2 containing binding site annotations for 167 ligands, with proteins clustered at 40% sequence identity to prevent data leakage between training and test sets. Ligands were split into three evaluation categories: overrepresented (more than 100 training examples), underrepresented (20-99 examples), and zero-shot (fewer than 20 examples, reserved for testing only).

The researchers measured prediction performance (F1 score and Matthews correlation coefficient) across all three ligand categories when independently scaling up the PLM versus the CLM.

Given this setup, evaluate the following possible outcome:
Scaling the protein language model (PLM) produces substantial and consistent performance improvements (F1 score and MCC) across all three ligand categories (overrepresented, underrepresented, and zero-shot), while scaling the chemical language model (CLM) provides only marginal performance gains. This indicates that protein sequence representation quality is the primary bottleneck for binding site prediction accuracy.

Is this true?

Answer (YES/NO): YES